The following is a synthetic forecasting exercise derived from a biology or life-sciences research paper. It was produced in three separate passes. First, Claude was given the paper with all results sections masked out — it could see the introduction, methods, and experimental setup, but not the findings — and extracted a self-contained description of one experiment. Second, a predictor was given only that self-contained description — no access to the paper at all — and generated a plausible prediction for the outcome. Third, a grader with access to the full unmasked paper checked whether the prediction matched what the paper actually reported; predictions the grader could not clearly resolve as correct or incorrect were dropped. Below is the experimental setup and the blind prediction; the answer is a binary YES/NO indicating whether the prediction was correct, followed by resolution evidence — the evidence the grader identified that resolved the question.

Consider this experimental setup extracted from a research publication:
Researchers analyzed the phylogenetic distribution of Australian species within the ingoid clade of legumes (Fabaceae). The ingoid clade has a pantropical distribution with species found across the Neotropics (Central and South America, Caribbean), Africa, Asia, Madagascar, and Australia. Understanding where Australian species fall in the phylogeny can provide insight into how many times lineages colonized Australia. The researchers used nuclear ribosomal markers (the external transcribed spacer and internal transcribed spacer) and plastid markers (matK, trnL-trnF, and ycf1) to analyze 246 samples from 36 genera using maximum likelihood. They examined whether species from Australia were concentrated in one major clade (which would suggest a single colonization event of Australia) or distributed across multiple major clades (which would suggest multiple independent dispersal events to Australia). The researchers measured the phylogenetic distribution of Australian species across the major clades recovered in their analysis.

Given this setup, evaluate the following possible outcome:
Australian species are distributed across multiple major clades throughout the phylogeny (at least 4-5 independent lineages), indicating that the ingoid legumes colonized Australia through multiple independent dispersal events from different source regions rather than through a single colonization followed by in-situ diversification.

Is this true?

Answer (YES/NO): NO